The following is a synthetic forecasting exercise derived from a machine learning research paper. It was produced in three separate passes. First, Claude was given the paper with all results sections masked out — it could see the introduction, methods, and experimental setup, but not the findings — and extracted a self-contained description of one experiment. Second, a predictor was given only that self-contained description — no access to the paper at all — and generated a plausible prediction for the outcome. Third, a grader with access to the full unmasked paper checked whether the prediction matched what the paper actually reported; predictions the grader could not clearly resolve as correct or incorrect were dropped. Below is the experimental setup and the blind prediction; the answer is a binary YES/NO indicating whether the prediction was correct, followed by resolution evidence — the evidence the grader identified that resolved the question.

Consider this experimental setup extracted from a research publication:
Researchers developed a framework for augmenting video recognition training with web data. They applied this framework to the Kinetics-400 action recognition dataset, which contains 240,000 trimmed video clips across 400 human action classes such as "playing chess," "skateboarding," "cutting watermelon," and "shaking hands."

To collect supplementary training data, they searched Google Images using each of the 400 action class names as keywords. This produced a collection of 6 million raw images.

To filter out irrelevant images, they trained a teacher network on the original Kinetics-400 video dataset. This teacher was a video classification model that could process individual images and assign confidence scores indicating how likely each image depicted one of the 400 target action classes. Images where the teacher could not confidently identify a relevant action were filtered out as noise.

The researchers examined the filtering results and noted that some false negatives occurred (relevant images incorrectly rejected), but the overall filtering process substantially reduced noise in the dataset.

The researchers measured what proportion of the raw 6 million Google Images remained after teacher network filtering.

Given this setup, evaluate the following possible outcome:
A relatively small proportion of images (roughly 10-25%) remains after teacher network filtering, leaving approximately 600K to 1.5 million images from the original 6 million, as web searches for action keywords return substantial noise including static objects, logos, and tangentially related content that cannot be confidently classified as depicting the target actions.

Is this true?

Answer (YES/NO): NO